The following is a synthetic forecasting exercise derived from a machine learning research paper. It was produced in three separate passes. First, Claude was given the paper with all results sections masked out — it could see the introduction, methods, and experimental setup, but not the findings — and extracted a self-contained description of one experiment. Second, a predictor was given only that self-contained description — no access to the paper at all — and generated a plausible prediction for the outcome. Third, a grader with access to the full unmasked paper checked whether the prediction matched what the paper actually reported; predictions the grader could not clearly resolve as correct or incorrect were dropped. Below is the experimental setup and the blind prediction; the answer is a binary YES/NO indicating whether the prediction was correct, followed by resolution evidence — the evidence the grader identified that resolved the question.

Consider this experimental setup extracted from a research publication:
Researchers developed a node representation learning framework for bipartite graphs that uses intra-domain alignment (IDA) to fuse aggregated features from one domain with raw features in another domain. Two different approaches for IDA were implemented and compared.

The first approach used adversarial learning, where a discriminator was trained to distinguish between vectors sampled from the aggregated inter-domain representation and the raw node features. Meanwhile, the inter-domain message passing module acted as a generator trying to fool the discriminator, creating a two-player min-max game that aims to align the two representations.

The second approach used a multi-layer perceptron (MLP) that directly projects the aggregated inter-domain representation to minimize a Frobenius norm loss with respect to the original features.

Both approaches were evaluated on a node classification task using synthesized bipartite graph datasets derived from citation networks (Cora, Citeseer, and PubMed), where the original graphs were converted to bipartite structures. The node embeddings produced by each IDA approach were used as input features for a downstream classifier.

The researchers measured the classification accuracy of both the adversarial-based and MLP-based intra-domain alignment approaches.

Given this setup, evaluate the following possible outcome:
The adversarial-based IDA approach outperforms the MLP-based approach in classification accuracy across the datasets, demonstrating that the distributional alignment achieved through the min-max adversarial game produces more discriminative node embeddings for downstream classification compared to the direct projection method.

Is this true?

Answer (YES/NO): YES